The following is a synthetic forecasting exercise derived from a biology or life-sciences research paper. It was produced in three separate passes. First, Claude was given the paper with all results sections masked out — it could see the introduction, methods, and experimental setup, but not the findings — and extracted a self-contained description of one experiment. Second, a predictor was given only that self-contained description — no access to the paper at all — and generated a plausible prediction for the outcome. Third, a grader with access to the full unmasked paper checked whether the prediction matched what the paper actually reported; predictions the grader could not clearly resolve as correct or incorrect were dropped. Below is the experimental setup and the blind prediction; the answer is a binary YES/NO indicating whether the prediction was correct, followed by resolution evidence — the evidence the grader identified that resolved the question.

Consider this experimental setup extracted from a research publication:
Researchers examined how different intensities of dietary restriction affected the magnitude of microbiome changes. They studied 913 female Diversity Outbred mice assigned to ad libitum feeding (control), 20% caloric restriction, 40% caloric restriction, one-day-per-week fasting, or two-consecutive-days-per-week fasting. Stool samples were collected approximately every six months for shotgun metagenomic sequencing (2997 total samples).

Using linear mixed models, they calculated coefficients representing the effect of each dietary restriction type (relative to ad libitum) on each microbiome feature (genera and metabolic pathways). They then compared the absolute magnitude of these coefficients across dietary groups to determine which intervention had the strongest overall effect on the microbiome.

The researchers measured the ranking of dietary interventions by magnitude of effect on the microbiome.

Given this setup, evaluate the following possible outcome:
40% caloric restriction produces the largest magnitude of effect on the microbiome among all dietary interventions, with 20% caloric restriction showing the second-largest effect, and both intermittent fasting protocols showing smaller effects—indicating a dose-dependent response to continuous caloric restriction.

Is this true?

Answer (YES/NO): NO